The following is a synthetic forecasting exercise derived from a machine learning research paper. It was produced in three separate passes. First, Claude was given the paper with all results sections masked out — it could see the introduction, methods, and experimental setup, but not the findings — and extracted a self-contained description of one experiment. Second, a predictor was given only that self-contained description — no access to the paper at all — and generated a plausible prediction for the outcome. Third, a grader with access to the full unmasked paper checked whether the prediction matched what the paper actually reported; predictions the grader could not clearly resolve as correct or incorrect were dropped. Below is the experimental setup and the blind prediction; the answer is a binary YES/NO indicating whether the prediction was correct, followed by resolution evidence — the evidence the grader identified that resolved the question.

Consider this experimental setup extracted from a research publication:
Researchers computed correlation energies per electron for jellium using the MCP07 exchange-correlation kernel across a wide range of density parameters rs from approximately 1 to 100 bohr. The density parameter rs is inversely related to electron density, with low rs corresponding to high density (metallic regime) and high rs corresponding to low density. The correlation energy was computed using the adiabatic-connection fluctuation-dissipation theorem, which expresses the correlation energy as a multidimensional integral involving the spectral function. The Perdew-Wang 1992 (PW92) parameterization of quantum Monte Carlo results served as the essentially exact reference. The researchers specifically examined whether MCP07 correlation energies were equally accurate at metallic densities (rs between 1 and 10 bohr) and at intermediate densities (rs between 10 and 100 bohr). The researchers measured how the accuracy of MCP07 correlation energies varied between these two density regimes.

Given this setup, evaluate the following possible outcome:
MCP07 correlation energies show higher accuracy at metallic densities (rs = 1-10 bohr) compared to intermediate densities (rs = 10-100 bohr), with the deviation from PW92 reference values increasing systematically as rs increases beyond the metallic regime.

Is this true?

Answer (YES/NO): YES